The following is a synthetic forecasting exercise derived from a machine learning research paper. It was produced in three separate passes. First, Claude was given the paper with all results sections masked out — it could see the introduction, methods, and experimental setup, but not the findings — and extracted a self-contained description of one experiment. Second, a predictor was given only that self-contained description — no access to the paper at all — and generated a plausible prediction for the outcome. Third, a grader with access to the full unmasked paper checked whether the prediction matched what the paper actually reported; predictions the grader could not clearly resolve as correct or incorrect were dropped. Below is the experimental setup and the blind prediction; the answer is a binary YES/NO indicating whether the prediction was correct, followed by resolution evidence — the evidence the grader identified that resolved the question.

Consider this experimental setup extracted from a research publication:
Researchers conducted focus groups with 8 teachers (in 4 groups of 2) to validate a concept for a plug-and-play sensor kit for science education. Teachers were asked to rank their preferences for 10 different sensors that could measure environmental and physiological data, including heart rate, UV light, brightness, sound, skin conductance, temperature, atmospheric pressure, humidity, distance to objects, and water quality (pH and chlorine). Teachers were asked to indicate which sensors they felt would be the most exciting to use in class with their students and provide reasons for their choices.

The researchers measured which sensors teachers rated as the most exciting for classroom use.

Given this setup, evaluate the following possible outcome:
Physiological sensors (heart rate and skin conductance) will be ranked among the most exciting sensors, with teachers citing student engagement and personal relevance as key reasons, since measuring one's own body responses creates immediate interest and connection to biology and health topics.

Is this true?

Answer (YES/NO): NO